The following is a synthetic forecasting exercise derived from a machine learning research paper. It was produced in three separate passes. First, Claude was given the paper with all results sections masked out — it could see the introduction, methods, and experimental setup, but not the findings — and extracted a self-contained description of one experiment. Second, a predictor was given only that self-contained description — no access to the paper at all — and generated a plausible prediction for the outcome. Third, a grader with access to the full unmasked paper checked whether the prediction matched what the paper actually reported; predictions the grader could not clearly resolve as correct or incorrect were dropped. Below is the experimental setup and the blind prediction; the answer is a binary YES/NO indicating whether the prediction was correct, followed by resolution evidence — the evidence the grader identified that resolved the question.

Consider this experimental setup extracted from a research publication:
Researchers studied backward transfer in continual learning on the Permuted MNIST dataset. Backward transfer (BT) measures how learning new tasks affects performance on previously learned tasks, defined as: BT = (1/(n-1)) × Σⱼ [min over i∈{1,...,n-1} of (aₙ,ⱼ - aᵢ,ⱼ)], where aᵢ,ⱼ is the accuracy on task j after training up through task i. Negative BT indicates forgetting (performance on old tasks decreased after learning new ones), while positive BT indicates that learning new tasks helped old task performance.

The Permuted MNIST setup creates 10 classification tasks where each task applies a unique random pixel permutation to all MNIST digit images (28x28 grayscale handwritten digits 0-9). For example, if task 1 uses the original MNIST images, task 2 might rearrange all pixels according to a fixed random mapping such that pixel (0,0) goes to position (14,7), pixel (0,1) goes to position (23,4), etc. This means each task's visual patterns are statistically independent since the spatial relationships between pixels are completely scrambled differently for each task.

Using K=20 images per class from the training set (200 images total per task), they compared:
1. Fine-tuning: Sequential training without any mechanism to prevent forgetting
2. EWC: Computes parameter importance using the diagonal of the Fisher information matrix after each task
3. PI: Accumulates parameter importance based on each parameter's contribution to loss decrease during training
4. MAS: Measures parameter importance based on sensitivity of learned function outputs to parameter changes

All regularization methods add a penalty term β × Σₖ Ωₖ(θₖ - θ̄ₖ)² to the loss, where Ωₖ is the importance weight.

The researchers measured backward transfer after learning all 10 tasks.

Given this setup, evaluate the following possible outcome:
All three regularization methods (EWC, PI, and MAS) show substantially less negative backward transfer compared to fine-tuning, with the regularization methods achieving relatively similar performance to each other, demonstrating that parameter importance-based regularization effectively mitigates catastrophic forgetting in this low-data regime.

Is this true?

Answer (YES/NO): NO